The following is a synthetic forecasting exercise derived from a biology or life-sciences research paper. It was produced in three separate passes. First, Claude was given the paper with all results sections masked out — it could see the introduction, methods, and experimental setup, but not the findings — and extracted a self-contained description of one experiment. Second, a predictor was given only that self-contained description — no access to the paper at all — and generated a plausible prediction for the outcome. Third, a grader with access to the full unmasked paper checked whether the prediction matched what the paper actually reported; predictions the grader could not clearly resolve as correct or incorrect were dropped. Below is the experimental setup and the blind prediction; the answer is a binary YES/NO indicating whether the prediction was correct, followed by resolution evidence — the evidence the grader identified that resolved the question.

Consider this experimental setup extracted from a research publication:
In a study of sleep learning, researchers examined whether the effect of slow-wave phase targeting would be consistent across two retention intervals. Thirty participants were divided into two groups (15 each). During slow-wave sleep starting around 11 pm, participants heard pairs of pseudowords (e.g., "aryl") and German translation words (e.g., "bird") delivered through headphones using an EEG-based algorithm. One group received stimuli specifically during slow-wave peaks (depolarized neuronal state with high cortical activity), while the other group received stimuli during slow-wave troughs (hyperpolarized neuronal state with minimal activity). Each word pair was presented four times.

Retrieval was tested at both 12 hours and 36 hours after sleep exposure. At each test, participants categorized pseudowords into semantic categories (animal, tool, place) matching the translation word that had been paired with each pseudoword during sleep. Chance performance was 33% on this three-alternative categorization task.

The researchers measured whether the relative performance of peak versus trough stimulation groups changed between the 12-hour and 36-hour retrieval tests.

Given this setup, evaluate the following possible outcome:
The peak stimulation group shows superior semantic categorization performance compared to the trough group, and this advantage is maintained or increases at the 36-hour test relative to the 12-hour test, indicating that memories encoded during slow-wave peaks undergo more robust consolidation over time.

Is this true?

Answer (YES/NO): NO